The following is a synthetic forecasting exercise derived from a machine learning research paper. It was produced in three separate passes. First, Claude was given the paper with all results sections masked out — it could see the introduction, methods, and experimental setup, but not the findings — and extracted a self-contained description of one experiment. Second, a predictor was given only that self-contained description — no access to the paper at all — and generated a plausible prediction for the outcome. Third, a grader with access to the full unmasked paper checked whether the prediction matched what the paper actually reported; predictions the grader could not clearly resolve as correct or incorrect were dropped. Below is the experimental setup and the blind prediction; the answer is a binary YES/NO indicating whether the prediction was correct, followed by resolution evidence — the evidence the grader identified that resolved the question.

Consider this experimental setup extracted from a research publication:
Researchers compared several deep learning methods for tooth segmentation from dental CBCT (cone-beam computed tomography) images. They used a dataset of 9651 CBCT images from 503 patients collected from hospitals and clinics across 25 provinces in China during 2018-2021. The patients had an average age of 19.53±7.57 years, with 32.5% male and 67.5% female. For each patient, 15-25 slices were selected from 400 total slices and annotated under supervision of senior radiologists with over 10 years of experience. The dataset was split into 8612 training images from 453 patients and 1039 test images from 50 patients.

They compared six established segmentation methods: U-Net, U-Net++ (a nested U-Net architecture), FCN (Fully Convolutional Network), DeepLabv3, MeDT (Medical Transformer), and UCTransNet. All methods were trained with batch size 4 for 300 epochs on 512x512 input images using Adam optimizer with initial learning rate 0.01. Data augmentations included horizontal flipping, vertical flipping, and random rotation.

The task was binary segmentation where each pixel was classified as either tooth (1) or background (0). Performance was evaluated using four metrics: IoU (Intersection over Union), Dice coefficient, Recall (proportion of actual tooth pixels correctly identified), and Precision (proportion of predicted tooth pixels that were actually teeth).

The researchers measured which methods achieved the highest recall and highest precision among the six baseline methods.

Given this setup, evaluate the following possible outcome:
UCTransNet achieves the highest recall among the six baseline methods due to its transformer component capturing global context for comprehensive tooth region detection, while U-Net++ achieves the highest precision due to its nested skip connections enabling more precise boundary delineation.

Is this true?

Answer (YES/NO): NO